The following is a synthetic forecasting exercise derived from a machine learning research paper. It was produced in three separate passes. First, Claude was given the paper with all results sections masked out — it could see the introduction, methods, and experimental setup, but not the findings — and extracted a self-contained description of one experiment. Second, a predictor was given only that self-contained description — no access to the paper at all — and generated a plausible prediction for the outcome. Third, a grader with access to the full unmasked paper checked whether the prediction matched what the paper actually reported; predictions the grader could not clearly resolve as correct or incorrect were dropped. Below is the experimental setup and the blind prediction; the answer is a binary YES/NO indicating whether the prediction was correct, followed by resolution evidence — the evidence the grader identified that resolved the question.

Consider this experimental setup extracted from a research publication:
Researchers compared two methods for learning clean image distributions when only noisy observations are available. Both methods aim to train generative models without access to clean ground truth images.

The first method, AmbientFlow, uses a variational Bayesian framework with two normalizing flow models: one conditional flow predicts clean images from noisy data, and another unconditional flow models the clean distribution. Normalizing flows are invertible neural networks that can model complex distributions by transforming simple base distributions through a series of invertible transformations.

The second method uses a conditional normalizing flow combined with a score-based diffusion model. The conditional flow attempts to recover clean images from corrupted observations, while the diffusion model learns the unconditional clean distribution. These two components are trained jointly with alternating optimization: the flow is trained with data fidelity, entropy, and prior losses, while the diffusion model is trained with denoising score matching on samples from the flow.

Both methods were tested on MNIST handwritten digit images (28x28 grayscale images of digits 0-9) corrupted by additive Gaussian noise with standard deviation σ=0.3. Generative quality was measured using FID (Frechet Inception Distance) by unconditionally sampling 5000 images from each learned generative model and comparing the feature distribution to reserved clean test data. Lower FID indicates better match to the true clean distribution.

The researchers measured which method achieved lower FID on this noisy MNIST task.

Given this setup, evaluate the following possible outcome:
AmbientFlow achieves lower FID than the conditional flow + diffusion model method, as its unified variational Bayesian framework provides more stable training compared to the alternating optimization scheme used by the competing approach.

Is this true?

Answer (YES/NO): YES